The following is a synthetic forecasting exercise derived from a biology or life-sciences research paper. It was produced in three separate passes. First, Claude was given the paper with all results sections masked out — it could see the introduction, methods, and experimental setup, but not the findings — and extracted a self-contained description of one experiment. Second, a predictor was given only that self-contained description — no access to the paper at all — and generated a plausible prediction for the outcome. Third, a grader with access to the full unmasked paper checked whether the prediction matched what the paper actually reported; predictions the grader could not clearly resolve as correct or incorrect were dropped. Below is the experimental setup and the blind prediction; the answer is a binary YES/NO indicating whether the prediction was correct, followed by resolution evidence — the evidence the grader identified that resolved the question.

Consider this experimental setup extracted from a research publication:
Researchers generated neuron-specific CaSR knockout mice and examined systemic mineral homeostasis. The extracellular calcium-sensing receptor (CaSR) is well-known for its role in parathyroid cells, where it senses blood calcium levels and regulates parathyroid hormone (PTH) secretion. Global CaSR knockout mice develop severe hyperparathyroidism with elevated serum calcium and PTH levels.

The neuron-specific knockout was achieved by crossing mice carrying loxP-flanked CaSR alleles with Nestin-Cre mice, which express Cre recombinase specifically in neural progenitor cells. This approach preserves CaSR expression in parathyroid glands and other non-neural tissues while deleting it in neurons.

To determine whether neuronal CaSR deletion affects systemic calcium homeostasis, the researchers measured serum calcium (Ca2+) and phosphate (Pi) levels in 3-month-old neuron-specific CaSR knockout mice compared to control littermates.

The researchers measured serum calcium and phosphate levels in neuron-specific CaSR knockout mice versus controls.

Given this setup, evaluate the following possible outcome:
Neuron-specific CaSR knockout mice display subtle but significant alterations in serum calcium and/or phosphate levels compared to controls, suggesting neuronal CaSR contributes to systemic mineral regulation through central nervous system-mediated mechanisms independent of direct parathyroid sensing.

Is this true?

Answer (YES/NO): NO